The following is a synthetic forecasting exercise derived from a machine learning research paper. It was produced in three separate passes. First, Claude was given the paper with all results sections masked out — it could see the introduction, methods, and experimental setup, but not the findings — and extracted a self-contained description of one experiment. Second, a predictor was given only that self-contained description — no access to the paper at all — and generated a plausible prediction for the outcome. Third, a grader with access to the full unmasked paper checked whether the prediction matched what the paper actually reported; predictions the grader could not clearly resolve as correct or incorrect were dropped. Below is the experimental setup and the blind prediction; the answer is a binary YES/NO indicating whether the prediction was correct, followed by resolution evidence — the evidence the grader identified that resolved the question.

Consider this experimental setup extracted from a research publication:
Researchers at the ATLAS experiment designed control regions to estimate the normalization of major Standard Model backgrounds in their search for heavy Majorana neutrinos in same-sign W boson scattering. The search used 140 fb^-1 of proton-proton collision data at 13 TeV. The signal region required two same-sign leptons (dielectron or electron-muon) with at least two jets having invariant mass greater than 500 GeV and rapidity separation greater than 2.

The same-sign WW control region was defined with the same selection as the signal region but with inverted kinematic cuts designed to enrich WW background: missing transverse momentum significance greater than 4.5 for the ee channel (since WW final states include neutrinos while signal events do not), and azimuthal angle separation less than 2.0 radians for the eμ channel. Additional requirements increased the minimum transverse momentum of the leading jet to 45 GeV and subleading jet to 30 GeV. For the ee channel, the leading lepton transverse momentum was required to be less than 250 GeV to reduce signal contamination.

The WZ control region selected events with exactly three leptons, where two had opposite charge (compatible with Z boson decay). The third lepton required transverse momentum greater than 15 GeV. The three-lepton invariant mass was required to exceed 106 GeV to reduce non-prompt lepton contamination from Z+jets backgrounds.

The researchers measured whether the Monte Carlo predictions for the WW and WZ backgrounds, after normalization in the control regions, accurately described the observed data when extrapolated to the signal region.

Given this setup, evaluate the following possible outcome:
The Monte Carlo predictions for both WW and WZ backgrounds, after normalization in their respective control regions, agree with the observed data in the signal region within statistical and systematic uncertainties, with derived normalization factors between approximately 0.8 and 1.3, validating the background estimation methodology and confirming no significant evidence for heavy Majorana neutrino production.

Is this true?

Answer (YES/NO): NO